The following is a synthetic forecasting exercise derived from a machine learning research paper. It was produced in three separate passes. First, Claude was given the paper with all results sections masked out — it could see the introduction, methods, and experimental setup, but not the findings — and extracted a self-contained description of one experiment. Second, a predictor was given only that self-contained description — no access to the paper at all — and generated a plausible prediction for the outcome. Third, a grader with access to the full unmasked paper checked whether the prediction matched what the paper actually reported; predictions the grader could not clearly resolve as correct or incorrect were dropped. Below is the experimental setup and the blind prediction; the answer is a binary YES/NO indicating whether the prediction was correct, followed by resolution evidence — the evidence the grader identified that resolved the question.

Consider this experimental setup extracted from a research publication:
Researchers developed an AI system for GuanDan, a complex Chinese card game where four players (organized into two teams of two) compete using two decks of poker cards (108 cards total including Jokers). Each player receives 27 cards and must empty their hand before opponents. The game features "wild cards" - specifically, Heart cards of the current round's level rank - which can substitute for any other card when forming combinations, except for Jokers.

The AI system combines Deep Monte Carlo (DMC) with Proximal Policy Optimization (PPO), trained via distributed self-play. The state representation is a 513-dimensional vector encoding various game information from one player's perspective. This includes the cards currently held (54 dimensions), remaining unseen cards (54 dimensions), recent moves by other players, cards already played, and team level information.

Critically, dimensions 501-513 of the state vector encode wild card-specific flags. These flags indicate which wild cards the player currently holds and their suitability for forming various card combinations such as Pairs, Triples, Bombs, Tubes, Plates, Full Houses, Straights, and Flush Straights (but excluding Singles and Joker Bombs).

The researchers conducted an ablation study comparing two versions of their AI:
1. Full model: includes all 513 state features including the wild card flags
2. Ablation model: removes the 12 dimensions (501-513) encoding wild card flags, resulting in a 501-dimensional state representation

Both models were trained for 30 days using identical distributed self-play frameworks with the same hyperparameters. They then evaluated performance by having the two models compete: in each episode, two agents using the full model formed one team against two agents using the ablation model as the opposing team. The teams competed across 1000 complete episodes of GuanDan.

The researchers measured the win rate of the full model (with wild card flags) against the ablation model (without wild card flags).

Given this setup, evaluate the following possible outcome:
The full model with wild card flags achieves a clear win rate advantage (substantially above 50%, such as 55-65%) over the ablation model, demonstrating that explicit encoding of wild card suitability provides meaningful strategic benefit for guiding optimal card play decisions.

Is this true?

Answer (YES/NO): NO